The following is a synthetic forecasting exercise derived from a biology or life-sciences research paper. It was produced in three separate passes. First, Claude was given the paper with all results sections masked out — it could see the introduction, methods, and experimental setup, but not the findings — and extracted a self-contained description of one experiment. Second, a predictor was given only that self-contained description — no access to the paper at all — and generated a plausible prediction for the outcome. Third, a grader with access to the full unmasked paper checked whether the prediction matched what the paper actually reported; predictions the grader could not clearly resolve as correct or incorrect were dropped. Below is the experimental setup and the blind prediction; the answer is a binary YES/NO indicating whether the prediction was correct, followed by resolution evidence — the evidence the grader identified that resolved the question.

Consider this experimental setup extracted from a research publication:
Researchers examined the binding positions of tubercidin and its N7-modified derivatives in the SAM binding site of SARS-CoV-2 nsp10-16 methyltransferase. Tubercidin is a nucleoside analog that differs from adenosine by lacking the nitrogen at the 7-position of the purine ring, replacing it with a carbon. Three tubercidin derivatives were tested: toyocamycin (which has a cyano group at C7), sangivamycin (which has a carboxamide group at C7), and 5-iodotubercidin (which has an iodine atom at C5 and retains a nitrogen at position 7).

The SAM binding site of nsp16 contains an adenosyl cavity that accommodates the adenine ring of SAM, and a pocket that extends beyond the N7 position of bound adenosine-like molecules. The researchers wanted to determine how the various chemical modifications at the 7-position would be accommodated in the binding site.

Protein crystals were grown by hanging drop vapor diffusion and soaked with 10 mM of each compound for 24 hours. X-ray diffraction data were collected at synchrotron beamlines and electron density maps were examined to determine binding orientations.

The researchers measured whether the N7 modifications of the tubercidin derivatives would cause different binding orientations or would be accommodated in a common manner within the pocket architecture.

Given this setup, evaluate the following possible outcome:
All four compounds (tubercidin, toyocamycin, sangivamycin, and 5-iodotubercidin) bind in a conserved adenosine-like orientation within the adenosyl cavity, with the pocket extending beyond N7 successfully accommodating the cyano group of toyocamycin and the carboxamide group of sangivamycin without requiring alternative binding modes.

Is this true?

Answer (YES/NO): YES